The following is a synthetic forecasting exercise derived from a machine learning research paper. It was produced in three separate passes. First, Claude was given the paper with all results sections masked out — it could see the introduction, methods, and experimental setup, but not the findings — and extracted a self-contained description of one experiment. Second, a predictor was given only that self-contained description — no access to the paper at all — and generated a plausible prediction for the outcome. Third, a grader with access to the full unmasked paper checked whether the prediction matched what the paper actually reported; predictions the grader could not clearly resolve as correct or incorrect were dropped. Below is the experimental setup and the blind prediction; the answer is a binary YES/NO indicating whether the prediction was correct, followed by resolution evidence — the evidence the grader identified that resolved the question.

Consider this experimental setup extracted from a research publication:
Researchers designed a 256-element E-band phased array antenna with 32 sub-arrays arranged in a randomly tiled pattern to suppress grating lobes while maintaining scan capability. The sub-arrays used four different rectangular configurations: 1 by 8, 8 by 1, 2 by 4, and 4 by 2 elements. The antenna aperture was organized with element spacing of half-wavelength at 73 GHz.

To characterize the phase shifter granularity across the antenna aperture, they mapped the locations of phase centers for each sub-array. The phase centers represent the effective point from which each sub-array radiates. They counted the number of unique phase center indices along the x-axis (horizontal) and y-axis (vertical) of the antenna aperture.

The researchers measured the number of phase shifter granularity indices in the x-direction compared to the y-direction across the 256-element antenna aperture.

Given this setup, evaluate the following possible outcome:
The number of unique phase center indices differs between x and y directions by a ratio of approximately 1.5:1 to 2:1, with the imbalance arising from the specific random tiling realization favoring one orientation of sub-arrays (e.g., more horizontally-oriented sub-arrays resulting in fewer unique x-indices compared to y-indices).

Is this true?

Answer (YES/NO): NO